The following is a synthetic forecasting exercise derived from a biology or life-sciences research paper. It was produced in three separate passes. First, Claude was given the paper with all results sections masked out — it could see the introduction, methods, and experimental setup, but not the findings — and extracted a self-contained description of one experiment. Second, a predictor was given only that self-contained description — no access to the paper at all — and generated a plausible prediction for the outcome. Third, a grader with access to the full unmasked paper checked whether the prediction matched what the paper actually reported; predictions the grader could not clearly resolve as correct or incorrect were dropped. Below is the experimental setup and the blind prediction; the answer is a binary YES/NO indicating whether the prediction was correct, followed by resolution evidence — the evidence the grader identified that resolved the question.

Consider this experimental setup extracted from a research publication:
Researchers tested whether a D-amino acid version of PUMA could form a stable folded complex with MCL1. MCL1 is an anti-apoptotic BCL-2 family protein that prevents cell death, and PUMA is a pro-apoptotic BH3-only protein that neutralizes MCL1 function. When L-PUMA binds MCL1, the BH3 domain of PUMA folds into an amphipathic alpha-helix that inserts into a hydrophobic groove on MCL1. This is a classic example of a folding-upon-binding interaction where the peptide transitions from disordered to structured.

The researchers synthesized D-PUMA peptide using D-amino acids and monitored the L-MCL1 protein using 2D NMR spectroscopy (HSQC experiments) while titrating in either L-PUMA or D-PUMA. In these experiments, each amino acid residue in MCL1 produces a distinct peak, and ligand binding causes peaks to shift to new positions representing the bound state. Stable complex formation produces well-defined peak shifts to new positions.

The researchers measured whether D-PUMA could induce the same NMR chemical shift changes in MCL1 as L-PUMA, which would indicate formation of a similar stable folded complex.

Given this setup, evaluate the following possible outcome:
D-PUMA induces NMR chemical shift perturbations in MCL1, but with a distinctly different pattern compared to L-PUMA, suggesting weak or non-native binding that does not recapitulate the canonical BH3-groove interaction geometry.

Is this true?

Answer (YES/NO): NO